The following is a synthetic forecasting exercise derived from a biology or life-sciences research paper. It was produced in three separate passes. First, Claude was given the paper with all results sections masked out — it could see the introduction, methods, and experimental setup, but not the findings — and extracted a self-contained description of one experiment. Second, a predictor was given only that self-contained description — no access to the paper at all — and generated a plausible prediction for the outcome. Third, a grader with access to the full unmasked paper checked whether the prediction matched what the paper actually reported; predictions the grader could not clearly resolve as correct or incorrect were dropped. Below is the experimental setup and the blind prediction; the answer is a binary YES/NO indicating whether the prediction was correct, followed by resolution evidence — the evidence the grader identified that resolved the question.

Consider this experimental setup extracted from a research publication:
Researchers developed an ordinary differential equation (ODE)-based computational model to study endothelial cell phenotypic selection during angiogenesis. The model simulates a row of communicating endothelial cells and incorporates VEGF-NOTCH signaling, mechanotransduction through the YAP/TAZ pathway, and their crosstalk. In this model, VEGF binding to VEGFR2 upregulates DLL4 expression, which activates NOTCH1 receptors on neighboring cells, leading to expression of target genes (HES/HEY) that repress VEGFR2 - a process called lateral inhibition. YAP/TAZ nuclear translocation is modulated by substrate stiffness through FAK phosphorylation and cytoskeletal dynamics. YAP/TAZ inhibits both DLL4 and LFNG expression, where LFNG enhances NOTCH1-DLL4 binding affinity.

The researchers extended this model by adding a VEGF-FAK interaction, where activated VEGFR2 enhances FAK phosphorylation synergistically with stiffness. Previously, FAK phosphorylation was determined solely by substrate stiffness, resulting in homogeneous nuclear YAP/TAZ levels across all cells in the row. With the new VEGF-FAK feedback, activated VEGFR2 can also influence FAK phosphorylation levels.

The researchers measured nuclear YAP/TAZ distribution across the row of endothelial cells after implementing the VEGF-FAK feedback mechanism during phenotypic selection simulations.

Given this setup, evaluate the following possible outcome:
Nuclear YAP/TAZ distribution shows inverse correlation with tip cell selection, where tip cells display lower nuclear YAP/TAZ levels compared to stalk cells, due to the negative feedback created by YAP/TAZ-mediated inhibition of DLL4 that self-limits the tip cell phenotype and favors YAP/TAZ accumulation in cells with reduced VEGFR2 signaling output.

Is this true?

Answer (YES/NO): NO